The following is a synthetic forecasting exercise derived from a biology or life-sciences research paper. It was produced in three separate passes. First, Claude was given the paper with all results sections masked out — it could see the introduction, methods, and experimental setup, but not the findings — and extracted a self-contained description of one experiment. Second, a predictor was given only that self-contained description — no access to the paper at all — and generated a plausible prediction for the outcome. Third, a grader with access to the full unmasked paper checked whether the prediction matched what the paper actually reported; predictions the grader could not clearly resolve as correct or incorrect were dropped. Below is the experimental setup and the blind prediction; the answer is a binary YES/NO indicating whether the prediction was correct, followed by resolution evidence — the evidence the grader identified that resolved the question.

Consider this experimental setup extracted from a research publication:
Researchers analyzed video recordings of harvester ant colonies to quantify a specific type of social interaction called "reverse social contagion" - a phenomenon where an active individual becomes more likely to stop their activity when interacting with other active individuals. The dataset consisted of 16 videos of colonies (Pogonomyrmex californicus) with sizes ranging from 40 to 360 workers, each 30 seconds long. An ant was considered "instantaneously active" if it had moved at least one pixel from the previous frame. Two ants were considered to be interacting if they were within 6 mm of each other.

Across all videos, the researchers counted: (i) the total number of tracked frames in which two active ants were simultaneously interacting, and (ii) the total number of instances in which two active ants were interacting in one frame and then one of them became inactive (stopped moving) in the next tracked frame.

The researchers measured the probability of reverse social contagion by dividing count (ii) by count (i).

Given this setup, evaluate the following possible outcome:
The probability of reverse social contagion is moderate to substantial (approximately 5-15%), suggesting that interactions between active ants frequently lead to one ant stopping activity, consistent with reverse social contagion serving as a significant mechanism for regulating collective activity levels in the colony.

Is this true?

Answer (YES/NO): YES